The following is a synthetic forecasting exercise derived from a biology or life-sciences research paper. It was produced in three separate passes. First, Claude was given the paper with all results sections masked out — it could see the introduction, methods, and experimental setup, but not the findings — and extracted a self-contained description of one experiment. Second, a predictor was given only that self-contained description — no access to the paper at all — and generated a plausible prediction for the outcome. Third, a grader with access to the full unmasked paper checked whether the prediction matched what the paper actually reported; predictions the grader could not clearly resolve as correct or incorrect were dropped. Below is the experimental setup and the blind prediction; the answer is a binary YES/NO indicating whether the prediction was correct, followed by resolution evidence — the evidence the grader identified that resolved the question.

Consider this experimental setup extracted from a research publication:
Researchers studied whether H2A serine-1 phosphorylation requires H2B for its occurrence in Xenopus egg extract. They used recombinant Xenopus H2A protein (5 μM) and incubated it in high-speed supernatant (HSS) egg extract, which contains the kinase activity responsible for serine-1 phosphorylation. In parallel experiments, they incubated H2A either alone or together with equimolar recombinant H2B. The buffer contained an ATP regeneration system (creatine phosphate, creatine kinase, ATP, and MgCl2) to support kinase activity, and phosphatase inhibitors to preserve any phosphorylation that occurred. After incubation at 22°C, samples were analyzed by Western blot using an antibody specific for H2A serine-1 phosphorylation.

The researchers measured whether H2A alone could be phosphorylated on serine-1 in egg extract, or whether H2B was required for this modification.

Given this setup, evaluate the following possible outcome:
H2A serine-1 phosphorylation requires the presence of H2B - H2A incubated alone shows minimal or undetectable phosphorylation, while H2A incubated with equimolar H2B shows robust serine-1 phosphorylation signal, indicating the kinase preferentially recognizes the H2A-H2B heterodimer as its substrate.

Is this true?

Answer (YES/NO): YES